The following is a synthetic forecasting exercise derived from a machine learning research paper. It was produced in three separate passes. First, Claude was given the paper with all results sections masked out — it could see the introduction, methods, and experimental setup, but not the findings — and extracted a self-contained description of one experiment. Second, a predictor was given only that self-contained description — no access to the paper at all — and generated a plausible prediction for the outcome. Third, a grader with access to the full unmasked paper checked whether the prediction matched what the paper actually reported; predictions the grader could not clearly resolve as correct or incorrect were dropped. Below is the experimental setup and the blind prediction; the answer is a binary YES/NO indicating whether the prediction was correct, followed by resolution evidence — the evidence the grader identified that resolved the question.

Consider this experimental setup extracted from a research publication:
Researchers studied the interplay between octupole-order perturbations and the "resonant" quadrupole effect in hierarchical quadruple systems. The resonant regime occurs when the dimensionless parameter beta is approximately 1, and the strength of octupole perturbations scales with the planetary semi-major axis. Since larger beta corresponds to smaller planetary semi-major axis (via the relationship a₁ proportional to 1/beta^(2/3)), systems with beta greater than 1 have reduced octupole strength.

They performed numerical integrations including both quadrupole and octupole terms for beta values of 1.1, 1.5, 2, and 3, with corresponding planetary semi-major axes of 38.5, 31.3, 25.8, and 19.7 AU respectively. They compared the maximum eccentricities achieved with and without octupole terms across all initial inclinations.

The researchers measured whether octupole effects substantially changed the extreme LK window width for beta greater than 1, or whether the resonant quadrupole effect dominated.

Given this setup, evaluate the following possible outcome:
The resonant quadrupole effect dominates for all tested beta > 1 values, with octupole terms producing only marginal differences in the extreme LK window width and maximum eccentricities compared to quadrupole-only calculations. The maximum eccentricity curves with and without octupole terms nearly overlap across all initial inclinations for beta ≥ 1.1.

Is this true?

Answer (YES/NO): YES